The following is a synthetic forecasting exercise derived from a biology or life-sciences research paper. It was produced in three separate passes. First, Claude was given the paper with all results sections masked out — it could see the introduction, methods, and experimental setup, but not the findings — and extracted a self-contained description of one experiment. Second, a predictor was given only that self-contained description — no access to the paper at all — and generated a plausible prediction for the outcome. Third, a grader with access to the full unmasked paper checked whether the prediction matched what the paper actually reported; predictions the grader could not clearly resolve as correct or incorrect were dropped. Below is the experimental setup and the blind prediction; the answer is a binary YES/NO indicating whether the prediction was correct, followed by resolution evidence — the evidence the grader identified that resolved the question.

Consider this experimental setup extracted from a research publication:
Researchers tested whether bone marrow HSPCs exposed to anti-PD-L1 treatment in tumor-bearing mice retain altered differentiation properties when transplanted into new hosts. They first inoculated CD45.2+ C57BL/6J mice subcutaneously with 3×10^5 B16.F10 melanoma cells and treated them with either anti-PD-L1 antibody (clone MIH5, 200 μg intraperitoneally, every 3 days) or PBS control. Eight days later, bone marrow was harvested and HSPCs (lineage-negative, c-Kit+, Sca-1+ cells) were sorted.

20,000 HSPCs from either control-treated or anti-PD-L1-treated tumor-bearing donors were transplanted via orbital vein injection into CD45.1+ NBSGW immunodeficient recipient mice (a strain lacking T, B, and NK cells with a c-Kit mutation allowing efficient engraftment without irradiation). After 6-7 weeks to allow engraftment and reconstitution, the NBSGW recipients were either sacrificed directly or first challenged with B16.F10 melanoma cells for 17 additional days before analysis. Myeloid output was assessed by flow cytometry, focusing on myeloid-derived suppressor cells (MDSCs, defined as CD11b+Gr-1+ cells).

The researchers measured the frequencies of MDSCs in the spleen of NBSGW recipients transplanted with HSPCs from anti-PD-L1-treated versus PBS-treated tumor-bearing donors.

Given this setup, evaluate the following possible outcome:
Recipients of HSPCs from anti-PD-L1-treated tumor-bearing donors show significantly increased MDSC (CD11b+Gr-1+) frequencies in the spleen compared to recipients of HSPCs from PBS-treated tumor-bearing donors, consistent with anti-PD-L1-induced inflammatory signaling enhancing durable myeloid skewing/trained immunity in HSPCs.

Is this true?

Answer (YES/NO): NO